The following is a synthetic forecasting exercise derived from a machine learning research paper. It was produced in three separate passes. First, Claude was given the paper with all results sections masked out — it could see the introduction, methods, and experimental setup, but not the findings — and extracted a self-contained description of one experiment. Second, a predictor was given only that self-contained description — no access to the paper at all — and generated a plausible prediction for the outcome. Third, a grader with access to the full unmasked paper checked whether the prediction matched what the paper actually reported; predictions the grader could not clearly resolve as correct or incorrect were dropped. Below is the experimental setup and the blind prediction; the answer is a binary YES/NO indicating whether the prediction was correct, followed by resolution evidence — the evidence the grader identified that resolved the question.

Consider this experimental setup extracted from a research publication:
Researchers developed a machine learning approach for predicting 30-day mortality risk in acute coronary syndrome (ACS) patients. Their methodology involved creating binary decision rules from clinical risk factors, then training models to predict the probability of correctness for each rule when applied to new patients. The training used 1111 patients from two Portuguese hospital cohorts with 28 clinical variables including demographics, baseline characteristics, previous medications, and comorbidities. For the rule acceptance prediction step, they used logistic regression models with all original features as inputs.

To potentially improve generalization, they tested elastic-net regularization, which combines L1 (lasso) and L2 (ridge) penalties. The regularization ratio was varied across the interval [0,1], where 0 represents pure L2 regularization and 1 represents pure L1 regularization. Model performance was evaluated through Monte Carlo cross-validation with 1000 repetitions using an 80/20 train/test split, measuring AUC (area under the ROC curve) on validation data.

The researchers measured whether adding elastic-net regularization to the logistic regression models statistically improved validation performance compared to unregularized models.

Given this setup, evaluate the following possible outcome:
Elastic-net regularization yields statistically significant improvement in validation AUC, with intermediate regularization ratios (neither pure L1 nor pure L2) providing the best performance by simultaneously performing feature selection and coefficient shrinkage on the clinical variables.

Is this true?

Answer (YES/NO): NO